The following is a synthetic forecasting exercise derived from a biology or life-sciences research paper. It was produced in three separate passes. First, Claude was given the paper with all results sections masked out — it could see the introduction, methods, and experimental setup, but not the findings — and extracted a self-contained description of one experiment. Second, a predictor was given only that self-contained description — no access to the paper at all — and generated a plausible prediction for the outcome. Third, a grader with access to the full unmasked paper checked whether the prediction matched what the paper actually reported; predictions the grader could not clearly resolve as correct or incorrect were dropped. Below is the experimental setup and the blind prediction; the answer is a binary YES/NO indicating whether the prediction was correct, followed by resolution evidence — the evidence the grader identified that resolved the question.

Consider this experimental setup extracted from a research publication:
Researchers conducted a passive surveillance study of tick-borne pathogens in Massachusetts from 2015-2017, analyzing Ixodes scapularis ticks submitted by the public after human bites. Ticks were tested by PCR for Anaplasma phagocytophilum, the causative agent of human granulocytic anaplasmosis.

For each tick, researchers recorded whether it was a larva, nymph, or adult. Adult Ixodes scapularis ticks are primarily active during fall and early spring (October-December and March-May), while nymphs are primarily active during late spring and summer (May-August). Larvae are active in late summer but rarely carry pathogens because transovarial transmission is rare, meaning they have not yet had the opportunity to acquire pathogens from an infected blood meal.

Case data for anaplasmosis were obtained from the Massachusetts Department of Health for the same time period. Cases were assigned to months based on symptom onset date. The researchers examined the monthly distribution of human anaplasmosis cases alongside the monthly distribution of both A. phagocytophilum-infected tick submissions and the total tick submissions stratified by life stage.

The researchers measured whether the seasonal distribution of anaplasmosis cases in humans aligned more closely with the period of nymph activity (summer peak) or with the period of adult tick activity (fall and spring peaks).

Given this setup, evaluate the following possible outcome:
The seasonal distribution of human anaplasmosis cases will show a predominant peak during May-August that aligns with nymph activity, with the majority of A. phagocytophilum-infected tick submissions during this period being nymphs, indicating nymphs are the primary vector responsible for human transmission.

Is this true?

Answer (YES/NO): NO